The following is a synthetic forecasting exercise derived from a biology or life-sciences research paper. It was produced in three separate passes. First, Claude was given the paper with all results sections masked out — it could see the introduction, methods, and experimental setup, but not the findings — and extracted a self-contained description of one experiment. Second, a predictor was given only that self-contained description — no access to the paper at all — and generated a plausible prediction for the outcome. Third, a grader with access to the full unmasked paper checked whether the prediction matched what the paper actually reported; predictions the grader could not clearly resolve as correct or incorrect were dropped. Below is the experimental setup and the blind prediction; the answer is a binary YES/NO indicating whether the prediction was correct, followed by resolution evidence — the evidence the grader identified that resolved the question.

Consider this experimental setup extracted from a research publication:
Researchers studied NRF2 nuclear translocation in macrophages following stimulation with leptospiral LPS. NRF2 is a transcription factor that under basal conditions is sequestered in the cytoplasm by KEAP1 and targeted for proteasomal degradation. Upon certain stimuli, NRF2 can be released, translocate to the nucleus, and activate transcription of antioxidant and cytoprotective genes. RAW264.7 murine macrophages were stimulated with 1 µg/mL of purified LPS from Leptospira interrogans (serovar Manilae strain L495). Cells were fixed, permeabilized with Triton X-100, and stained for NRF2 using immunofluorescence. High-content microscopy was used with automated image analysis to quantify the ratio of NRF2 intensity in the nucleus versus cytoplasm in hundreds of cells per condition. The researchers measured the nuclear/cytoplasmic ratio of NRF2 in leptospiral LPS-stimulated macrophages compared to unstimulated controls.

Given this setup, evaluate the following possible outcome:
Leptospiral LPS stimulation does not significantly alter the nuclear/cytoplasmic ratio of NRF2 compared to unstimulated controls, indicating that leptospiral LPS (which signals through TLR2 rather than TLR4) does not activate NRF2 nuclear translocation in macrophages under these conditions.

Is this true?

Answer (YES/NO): NO